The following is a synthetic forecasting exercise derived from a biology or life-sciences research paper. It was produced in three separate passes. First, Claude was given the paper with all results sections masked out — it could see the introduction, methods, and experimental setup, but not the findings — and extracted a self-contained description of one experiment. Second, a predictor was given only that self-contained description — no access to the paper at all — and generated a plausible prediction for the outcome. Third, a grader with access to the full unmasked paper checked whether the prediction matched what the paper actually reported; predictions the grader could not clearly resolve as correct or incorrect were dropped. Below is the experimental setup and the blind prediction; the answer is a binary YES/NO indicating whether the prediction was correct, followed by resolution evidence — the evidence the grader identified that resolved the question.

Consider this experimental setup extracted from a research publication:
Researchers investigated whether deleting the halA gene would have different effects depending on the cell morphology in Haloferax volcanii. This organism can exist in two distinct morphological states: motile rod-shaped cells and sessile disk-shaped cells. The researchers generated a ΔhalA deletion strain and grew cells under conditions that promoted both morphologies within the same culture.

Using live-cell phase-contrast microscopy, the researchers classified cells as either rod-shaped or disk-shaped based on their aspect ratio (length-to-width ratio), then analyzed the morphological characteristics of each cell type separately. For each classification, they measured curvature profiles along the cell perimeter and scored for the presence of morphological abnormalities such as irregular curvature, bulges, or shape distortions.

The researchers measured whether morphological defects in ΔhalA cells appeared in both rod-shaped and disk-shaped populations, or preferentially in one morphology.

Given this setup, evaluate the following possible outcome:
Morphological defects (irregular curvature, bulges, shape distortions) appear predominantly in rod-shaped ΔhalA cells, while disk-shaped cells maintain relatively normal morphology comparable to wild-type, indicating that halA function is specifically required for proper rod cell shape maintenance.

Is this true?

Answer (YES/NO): YES